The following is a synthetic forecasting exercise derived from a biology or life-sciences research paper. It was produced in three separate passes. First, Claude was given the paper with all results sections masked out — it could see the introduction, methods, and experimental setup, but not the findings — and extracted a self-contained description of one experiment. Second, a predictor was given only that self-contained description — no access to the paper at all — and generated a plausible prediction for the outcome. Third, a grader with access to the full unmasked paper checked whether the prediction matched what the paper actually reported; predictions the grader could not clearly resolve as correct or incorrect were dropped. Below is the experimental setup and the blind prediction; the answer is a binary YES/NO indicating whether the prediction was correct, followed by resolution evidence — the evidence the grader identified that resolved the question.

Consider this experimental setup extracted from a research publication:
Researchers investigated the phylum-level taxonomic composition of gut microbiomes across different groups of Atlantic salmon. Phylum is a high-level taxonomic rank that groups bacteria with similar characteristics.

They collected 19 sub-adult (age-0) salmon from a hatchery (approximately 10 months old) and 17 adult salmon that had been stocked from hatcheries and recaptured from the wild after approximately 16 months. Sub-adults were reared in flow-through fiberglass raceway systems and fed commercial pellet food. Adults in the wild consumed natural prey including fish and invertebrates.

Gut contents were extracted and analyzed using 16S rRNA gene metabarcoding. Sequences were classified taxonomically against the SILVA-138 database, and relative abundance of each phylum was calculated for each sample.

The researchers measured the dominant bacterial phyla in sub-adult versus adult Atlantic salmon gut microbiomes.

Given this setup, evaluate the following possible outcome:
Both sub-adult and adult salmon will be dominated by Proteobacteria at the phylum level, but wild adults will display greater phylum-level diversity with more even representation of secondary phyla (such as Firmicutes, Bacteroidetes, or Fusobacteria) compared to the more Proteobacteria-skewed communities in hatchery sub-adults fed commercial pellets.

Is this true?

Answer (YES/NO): NO